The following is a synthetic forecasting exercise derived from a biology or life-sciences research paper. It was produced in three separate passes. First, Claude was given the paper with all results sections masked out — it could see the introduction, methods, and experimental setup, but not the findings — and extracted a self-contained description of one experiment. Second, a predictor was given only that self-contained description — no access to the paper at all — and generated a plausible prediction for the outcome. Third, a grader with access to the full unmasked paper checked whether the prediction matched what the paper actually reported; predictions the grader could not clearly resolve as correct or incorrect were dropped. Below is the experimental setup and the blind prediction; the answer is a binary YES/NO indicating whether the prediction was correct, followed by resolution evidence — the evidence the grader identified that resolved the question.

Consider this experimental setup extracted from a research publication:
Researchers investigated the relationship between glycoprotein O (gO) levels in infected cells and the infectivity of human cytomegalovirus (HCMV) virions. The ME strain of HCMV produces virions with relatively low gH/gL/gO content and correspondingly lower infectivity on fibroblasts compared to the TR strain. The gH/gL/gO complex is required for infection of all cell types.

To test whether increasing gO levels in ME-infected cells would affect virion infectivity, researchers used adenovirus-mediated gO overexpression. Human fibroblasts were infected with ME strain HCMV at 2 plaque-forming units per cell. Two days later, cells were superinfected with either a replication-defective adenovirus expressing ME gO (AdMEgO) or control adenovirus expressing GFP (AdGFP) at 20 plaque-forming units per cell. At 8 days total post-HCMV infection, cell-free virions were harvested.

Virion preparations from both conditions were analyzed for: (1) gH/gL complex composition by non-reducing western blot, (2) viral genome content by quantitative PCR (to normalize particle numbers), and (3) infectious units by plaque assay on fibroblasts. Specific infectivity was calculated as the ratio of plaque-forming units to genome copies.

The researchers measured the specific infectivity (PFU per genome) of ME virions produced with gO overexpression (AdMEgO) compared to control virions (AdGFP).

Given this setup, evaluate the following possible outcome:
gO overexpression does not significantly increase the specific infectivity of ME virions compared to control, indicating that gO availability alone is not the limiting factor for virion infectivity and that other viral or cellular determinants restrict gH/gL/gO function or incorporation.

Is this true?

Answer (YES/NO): YES